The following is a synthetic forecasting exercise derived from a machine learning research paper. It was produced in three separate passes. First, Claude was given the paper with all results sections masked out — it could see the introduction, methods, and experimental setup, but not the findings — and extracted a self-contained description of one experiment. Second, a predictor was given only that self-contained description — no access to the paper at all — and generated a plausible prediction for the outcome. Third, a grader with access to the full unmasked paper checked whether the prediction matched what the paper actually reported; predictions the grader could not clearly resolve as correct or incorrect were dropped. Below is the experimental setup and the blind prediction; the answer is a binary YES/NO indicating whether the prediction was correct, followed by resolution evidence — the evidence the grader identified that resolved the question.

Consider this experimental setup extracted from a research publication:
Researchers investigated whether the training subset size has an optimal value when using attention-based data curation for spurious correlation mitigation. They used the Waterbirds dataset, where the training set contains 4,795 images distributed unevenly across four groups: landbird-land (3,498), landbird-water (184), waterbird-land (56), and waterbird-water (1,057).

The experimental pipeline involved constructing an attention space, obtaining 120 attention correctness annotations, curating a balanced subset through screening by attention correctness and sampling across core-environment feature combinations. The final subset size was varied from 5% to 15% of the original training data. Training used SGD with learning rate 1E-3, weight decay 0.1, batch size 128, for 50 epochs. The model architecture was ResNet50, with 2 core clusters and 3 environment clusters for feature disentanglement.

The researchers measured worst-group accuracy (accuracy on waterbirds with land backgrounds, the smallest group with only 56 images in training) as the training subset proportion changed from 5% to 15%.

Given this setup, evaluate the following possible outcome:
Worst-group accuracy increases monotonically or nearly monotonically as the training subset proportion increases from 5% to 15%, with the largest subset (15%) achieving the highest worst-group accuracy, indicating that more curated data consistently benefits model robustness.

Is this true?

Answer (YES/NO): NO